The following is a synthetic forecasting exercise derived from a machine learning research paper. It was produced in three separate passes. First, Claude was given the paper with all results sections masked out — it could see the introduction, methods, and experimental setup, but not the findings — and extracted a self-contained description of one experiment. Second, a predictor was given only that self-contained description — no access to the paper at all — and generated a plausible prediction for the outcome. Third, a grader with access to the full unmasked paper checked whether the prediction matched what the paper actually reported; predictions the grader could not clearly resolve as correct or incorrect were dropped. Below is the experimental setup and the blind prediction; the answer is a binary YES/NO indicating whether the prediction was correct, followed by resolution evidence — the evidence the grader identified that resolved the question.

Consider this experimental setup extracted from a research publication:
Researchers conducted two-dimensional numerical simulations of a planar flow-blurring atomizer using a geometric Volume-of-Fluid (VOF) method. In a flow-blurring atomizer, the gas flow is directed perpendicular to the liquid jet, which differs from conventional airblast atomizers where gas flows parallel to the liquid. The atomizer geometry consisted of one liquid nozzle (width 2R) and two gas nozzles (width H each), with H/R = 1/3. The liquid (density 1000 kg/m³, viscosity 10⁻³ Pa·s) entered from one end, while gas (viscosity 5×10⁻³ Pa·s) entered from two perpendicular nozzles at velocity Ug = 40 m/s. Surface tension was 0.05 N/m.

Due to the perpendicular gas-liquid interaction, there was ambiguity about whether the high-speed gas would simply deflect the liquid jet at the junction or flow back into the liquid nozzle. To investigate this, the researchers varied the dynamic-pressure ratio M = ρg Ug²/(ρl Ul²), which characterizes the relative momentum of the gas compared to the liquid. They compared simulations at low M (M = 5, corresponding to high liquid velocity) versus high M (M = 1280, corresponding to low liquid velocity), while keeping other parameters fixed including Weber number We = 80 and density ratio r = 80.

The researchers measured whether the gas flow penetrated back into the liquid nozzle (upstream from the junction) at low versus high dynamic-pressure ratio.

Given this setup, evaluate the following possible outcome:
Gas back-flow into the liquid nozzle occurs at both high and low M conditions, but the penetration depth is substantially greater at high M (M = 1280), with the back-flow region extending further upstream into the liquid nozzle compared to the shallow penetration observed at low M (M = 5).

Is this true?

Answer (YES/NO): NO